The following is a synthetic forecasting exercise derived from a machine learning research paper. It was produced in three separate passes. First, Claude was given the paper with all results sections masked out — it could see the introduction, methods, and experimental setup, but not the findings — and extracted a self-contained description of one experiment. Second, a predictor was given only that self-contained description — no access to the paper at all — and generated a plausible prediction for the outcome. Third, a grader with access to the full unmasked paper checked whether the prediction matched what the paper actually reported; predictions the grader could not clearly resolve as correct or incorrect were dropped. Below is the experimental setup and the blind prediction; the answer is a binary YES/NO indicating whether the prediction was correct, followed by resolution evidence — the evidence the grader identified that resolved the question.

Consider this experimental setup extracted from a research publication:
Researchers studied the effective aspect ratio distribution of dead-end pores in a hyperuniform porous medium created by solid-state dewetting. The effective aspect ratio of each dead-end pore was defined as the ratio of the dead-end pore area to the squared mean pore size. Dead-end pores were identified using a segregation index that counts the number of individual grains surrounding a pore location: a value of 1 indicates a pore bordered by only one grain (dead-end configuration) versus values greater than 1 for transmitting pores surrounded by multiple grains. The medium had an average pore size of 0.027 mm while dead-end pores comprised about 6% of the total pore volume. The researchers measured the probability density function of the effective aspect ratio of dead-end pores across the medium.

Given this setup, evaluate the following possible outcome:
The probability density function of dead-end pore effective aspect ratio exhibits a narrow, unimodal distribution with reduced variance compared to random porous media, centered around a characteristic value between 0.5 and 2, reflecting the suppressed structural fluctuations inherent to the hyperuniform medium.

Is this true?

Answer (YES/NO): NO